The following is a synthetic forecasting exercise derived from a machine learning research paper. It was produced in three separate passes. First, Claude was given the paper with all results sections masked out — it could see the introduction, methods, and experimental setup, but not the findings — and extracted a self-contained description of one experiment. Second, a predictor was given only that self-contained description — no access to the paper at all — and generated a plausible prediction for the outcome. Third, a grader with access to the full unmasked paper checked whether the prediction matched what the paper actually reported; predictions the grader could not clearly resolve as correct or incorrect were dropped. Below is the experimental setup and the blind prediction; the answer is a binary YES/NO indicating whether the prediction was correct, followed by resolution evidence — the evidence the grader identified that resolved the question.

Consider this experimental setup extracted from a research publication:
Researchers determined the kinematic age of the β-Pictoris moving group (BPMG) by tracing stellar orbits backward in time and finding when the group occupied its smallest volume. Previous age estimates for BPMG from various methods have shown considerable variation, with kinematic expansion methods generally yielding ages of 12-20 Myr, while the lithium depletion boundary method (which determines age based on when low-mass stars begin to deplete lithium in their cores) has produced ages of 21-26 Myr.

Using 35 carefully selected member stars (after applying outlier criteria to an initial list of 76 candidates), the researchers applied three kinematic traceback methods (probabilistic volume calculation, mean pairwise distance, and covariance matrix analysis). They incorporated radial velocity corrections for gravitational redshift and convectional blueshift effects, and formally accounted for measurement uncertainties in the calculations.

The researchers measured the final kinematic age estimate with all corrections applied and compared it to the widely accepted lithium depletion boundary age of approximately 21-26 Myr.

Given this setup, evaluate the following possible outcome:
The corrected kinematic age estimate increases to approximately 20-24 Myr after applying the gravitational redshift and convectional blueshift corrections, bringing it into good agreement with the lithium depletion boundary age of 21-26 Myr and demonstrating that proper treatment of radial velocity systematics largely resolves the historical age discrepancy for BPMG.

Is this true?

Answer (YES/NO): NO